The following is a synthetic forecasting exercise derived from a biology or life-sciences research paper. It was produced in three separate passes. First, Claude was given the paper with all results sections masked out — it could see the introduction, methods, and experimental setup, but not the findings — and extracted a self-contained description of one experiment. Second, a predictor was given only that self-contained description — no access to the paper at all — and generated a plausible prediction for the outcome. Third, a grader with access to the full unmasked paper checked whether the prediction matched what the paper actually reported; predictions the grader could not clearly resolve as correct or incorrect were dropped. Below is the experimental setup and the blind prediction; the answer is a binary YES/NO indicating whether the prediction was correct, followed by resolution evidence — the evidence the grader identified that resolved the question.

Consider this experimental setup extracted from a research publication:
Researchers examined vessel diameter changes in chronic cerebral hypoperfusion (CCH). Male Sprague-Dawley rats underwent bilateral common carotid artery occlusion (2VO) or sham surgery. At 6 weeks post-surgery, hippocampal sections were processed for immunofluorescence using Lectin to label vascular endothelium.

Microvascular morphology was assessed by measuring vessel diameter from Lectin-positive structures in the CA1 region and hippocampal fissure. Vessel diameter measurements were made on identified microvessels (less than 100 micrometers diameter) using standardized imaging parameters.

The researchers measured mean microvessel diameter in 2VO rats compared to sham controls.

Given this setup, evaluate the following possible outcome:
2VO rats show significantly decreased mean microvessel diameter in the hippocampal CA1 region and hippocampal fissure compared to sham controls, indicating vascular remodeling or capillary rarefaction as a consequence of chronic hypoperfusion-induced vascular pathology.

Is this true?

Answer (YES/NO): NO